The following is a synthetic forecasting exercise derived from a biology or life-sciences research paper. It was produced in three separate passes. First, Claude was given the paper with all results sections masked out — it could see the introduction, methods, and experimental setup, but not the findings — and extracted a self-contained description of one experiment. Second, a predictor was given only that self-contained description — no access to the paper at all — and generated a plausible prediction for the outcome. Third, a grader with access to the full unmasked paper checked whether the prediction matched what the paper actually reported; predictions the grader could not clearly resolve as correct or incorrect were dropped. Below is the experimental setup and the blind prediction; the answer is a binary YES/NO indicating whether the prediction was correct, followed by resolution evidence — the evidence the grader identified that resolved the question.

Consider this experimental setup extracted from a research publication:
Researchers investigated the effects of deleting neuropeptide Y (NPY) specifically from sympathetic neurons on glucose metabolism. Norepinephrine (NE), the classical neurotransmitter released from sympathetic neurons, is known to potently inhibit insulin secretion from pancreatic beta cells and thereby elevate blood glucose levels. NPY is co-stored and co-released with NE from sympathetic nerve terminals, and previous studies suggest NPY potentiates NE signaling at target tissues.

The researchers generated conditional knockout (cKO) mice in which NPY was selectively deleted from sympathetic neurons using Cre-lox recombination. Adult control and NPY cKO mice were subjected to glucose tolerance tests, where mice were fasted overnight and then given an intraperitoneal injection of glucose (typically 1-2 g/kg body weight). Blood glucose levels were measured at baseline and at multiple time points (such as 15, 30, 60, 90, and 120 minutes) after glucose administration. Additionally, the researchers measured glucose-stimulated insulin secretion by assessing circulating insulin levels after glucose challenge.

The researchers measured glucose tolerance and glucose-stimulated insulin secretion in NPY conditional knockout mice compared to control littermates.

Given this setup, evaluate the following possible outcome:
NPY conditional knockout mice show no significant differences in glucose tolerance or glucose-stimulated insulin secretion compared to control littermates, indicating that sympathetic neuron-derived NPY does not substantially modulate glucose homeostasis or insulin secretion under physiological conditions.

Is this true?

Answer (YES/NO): NO